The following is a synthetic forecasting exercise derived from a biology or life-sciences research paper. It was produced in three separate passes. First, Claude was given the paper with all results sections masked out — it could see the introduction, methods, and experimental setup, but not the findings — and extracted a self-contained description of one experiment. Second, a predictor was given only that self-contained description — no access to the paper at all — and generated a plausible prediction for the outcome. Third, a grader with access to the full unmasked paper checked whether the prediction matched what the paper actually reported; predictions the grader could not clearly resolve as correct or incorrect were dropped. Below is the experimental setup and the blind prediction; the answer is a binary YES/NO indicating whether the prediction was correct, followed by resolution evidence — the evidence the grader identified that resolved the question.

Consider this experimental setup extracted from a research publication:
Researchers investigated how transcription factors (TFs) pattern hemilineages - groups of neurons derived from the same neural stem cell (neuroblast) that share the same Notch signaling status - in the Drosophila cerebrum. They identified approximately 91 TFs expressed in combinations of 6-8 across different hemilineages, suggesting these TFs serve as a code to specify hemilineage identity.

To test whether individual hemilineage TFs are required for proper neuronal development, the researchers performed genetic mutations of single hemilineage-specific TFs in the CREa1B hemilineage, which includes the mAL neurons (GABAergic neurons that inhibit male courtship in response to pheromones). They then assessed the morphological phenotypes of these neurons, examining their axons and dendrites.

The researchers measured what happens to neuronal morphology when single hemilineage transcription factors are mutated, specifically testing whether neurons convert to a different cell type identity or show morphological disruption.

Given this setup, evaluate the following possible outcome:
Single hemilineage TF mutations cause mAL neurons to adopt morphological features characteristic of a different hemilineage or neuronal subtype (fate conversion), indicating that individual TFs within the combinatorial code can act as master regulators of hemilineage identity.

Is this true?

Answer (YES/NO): NO